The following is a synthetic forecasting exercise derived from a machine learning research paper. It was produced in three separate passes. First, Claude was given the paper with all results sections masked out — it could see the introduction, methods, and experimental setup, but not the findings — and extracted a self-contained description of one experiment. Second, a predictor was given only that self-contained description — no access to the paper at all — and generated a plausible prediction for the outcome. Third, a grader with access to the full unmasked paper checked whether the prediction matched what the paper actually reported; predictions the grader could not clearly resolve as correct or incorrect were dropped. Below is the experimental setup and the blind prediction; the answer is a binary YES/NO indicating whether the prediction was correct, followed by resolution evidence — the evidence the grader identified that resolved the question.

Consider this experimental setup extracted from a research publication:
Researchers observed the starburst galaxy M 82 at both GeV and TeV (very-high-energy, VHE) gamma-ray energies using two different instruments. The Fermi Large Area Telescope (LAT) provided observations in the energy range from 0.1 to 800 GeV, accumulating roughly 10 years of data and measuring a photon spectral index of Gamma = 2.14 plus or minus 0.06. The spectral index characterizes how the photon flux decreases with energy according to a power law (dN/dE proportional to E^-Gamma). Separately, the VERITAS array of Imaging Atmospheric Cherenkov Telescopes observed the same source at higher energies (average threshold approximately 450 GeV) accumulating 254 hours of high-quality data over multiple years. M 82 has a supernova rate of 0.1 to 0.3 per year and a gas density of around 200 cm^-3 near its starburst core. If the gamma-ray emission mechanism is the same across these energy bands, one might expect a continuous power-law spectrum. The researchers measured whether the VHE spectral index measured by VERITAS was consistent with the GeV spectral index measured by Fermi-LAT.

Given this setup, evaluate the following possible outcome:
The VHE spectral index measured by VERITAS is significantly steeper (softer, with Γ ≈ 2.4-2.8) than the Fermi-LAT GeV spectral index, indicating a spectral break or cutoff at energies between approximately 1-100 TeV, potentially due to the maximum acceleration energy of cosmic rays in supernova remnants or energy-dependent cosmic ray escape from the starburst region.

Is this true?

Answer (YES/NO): NO